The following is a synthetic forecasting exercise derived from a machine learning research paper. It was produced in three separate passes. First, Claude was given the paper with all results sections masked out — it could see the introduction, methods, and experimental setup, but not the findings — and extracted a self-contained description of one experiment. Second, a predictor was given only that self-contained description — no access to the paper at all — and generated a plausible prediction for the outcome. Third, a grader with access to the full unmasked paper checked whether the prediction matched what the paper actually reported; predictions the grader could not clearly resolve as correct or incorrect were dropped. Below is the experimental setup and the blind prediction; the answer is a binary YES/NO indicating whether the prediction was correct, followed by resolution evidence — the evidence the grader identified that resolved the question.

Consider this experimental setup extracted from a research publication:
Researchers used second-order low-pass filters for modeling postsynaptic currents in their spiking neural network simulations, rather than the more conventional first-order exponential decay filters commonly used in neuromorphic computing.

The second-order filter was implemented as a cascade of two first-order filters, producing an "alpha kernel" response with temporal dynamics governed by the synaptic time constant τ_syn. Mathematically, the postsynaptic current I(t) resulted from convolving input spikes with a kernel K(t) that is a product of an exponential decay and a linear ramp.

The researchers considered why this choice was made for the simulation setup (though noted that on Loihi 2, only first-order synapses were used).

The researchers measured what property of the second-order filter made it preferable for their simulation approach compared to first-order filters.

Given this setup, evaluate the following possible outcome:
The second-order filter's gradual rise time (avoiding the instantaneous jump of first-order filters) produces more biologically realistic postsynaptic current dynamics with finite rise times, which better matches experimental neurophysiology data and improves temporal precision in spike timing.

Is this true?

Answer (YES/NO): NO